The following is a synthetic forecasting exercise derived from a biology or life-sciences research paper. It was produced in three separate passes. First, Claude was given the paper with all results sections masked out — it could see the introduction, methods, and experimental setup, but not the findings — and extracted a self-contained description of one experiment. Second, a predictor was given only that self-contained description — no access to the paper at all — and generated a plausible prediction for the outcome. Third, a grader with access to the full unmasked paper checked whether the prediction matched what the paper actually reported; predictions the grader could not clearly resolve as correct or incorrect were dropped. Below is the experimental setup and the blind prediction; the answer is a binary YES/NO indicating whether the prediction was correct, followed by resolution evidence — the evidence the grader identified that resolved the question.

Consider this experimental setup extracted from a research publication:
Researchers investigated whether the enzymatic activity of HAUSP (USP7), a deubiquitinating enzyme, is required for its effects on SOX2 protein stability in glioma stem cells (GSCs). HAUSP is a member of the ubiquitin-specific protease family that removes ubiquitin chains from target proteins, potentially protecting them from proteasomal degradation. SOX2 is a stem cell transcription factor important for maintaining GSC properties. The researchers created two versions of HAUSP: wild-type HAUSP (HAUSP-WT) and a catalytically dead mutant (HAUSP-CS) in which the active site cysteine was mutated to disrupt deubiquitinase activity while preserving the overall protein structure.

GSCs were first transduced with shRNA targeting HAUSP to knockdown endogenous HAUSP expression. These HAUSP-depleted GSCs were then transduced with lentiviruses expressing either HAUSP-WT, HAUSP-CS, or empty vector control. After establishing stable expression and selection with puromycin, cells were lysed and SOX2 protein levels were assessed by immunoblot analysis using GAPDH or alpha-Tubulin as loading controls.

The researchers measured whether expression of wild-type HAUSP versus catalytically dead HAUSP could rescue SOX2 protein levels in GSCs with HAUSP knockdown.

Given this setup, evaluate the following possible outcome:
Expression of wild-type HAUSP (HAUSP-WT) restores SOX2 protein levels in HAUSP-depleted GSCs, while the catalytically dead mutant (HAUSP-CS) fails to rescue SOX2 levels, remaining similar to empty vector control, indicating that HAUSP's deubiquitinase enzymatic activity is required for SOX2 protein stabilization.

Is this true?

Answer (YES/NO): YES